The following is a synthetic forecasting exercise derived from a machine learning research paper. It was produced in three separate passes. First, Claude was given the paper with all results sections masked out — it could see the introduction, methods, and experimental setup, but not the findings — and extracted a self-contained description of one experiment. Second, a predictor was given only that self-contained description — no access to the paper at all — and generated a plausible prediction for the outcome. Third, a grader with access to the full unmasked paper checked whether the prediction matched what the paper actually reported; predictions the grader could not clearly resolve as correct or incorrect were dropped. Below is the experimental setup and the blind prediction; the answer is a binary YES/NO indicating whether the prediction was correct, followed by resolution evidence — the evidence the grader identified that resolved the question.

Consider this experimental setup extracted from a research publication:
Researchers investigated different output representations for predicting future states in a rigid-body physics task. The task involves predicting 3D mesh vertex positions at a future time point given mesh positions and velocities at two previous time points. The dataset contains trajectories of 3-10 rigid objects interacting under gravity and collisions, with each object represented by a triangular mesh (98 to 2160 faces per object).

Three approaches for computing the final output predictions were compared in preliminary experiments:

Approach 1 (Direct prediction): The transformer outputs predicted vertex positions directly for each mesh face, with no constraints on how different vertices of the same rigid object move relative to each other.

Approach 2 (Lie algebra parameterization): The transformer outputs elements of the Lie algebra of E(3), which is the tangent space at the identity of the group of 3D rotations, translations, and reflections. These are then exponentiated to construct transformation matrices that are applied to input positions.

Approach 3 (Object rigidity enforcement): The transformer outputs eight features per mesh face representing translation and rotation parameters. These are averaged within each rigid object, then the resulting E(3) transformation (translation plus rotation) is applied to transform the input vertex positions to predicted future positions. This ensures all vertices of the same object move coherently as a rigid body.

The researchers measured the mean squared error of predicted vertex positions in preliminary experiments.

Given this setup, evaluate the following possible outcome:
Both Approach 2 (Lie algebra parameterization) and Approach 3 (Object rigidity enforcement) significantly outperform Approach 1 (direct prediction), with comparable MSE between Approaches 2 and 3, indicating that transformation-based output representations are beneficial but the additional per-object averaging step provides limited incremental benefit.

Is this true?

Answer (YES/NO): YES